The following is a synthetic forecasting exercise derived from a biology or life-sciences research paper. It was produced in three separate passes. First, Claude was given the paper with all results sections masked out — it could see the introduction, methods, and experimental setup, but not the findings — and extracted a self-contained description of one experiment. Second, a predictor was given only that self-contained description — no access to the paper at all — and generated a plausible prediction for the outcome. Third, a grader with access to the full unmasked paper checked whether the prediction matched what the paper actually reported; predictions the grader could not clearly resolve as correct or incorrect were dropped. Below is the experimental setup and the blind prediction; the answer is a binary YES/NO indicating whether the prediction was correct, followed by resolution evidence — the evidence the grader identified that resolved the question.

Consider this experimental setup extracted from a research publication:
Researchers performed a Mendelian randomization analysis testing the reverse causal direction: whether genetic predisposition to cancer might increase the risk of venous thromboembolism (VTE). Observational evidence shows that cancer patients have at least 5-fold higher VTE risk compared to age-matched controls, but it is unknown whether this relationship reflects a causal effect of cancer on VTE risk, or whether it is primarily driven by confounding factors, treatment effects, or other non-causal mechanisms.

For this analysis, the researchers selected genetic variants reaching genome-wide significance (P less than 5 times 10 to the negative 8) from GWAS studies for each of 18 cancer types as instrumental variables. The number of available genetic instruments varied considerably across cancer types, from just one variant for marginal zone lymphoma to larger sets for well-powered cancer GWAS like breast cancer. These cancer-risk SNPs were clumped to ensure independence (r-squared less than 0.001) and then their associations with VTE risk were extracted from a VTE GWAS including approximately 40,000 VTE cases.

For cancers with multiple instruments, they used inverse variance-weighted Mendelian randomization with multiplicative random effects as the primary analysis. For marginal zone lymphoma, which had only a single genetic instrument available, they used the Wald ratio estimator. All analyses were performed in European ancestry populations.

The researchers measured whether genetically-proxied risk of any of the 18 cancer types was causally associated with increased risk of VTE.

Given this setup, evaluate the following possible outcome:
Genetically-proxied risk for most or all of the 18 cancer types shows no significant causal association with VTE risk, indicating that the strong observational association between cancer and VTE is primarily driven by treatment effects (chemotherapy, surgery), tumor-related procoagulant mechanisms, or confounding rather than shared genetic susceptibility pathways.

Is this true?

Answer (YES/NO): YES